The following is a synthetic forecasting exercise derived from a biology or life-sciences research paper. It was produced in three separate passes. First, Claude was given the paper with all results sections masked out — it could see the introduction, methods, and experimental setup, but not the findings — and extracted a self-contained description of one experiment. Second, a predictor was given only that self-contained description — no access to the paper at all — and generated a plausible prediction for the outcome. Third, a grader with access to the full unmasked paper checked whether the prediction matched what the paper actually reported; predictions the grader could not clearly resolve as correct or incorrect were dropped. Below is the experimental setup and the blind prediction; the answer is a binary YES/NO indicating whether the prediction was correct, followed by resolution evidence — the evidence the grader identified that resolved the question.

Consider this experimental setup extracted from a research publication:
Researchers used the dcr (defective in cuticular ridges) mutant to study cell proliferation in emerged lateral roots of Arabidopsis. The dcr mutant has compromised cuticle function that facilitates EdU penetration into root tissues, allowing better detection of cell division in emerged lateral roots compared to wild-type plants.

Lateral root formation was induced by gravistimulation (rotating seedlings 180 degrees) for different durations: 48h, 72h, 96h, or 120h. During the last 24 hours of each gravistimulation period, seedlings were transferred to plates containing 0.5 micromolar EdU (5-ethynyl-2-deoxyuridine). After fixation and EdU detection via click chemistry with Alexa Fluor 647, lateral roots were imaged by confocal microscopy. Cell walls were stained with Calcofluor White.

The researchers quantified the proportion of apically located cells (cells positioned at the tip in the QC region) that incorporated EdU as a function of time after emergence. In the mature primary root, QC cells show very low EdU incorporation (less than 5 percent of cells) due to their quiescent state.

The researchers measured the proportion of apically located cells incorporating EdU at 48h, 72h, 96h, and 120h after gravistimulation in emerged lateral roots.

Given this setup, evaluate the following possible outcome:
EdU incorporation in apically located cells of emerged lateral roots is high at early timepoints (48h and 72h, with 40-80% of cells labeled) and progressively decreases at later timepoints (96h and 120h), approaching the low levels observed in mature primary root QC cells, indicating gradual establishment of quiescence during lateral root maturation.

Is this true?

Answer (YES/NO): NO